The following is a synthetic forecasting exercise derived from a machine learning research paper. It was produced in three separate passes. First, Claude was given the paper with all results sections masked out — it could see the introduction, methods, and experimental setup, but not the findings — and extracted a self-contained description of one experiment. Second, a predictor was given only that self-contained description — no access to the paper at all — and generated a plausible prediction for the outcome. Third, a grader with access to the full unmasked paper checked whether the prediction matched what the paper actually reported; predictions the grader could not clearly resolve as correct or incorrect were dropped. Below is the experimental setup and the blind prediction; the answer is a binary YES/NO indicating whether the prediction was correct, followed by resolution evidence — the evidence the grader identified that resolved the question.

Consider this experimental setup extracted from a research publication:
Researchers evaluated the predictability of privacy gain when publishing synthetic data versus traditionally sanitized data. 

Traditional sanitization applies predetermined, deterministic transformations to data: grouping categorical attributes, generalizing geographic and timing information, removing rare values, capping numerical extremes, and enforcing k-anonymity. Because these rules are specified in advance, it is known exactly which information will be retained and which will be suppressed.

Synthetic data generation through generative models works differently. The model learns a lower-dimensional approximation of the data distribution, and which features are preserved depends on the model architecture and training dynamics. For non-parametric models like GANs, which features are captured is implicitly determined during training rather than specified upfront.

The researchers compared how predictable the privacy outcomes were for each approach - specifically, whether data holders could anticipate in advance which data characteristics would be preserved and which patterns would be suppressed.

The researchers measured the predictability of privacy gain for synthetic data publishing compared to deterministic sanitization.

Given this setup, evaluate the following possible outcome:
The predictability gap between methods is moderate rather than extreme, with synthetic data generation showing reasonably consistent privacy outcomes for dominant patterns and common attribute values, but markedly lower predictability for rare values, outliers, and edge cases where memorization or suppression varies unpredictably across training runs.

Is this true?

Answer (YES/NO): NO